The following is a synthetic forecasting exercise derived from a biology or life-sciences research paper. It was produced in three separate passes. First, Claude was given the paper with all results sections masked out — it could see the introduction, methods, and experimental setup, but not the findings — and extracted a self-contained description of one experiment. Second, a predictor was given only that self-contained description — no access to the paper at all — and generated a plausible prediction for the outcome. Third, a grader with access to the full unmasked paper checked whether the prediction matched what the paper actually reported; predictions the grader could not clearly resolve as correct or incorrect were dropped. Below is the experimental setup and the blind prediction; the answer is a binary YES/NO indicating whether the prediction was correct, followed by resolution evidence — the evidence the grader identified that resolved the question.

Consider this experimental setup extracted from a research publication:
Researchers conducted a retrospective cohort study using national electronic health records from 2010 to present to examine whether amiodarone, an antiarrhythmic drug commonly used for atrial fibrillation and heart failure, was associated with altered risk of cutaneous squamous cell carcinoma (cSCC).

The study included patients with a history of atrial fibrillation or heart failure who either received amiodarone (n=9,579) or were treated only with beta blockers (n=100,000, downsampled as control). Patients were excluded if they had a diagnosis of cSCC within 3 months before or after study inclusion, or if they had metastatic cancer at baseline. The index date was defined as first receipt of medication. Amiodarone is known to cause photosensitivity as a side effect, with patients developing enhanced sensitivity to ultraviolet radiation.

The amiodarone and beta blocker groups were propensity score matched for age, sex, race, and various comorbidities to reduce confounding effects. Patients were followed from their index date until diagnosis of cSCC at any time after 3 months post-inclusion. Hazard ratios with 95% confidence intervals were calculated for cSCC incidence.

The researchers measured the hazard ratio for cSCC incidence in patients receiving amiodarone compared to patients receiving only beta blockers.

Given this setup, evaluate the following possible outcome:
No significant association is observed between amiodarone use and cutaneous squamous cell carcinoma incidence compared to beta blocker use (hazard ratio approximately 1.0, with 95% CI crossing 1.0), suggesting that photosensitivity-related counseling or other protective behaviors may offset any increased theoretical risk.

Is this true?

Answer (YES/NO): NO